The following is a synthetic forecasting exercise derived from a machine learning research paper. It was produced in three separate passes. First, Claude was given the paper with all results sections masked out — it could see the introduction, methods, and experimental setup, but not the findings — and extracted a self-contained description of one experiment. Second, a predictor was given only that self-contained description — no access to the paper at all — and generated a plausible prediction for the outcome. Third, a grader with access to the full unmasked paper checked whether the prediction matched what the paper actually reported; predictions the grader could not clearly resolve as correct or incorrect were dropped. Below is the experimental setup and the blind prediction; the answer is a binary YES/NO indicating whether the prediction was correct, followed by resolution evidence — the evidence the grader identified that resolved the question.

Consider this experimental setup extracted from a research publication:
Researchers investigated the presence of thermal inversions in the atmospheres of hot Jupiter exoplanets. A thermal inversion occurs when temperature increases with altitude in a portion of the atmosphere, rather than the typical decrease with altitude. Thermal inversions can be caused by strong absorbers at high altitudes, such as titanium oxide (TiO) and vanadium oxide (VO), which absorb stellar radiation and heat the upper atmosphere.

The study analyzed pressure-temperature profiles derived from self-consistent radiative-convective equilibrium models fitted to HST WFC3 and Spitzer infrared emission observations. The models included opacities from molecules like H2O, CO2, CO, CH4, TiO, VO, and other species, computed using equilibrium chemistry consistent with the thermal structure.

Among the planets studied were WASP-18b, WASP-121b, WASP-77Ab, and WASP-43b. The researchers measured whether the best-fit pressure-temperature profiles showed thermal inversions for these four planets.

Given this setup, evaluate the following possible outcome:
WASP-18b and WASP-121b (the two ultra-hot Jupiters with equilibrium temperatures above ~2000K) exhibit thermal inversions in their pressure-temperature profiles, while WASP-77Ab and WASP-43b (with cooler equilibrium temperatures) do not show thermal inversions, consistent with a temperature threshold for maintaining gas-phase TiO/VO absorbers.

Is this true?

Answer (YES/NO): YES